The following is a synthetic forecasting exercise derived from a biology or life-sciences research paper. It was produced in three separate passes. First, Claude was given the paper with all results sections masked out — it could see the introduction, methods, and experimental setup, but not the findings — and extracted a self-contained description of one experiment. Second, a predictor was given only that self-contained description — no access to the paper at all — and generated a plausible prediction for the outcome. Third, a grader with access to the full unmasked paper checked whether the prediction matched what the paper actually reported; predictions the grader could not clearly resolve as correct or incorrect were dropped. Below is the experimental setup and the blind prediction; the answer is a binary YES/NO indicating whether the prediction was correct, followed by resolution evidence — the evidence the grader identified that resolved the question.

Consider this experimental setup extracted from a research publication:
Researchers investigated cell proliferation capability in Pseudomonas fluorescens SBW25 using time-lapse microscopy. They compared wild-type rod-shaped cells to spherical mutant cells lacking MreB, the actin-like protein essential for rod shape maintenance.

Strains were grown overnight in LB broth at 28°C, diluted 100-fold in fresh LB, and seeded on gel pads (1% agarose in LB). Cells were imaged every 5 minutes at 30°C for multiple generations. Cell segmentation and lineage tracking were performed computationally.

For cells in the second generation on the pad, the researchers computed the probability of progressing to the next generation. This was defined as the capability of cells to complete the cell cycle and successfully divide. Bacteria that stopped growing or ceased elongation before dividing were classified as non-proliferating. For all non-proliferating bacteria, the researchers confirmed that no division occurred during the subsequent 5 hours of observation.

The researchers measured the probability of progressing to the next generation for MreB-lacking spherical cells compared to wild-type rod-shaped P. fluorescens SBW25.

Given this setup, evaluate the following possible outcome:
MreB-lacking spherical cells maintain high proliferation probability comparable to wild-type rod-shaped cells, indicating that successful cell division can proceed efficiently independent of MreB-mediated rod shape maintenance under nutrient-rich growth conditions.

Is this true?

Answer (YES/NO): NO